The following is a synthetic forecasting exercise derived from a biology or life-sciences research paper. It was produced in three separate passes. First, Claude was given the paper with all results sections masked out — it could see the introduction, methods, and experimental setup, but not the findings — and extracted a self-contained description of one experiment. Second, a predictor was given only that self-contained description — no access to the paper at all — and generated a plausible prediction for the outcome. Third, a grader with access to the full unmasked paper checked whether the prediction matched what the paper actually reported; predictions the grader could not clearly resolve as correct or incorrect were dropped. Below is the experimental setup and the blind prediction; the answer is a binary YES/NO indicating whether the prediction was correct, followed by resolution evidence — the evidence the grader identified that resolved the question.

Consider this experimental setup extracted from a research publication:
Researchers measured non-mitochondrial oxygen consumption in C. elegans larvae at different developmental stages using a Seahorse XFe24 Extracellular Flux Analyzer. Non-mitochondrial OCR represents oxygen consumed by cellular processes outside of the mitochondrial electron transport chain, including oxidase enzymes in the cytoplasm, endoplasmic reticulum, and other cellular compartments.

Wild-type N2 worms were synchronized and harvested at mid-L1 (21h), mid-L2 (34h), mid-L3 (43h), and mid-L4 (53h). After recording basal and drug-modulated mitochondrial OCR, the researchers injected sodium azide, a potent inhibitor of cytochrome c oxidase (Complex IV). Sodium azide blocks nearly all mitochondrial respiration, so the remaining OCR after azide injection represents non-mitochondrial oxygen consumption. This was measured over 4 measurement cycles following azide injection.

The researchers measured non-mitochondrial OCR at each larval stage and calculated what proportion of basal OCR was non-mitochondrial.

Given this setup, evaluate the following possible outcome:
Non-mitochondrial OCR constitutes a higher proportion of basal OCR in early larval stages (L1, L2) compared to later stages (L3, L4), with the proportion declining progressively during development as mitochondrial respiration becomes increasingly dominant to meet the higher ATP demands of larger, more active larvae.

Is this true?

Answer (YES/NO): NO